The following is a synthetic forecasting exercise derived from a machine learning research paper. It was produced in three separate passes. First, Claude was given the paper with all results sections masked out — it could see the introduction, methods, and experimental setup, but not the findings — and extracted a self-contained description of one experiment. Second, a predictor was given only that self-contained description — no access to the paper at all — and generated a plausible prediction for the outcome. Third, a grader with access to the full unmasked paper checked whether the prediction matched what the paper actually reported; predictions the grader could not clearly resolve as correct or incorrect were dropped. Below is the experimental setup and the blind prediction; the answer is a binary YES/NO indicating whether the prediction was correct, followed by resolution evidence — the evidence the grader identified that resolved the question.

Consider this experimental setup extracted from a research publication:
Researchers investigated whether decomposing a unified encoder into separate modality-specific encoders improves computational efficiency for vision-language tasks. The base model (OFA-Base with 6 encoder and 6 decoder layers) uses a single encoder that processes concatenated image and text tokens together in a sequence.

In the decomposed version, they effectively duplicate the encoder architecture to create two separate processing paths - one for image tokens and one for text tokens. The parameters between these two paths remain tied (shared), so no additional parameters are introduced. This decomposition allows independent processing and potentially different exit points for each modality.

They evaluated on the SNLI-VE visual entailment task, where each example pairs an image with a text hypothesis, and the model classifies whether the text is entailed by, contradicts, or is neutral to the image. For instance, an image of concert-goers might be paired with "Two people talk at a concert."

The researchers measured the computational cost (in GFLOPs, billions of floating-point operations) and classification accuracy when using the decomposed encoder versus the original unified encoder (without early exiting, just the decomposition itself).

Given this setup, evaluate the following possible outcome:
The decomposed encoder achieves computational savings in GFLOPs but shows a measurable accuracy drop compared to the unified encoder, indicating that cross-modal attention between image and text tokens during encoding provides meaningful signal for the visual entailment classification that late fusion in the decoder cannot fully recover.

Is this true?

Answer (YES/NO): YES